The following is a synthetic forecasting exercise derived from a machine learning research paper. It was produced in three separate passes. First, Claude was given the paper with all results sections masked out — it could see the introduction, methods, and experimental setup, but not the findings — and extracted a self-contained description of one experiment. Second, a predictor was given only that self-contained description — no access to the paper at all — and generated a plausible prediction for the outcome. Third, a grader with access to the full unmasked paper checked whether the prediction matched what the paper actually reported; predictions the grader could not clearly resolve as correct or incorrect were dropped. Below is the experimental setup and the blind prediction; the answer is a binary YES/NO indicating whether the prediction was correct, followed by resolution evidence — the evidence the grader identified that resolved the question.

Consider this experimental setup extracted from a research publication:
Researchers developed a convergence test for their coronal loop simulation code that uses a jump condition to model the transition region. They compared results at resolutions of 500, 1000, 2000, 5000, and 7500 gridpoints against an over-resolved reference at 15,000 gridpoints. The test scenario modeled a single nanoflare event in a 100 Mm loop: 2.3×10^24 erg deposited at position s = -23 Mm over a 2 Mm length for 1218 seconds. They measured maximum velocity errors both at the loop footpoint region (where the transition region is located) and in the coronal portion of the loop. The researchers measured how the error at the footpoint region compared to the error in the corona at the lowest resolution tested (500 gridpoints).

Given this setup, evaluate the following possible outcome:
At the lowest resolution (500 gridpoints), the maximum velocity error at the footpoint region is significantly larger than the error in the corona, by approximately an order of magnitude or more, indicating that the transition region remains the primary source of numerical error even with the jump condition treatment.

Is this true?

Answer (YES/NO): NO